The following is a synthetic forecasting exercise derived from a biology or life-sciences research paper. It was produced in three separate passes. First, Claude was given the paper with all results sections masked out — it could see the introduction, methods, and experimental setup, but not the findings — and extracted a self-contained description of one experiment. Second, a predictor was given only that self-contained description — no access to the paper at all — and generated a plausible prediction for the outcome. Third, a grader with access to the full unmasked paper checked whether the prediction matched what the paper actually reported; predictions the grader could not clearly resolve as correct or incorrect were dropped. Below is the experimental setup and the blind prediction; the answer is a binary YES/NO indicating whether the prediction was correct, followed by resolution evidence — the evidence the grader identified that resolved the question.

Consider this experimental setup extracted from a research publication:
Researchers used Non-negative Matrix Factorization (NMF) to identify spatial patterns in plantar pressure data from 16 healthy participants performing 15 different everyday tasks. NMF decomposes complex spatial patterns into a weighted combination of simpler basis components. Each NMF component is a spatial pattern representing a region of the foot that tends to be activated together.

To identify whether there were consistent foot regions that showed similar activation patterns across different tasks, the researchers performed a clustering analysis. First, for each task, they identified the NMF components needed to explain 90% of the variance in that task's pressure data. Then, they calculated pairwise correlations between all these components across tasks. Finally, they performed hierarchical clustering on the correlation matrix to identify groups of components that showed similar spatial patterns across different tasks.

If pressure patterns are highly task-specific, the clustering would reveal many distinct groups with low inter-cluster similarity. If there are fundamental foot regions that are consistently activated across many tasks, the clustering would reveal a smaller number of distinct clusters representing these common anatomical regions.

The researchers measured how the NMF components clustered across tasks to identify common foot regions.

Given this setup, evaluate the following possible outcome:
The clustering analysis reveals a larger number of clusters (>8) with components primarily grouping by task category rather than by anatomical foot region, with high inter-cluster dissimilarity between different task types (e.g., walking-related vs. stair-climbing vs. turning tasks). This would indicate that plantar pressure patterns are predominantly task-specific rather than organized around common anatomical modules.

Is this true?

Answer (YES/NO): NO